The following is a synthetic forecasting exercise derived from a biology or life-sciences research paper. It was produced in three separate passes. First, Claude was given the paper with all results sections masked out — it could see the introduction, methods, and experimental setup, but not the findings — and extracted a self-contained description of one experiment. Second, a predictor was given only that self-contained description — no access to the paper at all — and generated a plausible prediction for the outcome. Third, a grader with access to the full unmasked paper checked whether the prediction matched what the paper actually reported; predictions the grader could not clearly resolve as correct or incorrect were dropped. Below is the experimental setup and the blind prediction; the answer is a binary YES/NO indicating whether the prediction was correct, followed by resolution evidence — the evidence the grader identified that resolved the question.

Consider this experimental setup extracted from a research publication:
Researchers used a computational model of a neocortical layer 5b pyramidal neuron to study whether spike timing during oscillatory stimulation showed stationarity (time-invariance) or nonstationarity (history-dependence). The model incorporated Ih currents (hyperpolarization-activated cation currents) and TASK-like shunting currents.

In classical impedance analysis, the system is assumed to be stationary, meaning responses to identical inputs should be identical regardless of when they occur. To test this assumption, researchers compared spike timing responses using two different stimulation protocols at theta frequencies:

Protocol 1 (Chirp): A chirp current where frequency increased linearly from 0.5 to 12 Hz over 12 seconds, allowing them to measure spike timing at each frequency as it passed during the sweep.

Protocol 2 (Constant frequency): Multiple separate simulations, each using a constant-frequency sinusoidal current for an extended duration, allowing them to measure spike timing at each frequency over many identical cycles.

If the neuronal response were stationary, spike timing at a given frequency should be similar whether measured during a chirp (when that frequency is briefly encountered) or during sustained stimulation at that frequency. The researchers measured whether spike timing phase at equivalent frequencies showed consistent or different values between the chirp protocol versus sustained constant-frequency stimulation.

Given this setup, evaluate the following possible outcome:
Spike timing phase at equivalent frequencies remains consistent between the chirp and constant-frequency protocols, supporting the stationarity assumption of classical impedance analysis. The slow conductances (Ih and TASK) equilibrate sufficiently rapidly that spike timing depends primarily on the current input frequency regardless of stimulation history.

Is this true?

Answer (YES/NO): NO